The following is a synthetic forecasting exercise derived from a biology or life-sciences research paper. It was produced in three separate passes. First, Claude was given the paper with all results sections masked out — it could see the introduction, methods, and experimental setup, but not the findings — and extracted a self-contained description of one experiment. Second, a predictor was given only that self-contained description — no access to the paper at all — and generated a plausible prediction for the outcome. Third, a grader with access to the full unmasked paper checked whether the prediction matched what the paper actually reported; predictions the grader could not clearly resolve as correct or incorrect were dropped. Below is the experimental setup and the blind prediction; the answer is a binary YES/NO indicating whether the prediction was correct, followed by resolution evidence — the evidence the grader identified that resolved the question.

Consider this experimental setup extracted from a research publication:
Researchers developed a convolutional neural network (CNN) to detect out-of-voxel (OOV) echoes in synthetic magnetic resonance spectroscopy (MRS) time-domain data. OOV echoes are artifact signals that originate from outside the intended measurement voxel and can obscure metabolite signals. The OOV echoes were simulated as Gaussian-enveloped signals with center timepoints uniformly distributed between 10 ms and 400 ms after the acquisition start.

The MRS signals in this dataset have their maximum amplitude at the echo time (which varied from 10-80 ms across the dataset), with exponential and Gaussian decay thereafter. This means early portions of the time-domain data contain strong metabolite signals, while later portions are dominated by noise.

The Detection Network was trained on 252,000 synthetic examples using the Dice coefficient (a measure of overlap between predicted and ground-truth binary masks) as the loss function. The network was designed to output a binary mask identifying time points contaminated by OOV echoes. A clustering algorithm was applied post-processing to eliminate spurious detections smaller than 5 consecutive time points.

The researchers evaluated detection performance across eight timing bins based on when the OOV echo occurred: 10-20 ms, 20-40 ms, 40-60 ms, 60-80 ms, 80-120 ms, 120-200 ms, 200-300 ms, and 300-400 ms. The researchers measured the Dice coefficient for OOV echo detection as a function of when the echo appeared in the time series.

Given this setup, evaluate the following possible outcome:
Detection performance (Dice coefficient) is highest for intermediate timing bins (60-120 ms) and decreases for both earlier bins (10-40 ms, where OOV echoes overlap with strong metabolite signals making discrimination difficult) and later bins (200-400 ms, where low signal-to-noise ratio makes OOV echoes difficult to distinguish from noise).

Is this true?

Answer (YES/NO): NO